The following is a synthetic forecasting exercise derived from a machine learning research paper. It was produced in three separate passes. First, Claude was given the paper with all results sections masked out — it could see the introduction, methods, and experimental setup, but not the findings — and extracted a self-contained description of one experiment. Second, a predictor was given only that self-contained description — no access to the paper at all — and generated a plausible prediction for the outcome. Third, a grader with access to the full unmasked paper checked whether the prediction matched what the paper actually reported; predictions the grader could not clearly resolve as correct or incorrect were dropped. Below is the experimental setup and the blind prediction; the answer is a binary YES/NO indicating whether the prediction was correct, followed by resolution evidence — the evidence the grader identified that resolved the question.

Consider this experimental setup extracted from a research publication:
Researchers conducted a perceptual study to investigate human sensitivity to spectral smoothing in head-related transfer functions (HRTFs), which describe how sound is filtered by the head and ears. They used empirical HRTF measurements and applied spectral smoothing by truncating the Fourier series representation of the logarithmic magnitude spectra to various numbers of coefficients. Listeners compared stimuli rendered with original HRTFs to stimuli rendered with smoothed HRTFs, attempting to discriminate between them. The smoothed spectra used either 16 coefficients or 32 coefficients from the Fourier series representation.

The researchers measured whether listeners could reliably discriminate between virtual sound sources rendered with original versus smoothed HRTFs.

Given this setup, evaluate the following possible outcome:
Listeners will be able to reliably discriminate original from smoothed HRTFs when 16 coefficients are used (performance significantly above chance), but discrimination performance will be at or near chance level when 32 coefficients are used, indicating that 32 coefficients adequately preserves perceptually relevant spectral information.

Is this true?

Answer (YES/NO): NO